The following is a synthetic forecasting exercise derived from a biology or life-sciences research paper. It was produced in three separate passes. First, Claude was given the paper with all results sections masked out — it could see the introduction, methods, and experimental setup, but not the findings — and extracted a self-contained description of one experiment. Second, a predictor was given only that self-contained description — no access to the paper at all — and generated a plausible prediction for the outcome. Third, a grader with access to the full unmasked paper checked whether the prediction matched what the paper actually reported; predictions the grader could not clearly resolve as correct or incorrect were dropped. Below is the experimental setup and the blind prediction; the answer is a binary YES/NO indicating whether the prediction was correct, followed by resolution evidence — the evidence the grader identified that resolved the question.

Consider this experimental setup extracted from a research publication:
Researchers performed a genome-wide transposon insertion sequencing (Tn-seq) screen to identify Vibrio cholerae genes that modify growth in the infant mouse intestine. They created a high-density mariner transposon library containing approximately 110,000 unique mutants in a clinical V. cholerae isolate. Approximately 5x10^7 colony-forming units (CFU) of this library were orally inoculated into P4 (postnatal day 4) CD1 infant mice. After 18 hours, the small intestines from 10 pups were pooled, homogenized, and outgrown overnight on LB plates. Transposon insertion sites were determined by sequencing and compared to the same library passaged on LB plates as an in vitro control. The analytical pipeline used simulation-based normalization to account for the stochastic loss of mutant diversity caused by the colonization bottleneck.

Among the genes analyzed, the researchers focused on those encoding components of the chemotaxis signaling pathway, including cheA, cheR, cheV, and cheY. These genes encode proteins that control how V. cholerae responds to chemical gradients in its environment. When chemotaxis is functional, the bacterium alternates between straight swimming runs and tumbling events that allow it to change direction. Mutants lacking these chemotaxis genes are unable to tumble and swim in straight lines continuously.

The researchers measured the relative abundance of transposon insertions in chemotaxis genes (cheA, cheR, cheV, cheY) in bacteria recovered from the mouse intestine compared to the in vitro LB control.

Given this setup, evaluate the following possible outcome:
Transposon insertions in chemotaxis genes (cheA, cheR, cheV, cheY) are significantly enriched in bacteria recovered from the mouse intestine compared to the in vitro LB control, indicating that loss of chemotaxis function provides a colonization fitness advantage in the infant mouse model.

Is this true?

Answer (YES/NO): YES